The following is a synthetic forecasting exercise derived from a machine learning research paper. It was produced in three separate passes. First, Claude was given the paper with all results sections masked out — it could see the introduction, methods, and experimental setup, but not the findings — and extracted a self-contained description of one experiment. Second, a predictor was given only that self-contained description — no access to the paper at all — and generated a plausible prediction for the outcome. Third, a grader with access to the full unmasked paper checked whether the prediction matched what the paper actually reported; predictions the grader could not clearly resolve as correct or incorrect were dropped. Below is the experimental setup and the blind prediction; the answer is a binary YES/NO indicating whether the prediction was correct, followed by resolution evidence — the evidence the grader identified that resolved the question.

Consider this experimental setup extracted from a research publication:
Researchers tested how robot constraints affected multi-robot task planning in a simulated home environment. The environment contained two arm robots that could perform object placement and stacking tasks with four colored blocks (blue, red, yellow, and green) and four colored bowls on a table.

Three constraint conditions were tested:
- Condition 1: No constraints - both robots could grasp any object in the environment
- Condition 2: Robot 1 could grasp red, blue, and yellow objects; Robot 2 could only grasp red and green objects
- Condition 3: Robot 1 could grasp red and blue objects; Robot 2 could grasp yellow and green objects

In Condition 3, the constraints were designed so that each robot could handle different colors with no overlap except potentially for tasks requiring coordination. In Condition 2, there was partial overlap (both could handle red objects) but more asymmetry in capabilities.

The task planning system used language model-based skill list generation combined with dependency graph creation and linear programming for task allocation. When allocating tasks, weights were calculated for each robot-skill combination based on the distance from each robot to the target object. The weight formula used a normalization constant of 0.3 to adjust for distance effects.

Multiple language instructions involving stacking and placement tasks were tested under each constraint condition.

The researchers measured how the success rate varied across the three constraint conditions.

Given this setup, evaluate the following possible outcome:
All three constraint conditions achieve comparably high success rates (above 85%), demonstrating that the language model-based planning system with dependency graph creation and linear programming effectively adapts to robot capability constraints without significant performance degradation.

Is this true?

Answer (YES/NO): NO